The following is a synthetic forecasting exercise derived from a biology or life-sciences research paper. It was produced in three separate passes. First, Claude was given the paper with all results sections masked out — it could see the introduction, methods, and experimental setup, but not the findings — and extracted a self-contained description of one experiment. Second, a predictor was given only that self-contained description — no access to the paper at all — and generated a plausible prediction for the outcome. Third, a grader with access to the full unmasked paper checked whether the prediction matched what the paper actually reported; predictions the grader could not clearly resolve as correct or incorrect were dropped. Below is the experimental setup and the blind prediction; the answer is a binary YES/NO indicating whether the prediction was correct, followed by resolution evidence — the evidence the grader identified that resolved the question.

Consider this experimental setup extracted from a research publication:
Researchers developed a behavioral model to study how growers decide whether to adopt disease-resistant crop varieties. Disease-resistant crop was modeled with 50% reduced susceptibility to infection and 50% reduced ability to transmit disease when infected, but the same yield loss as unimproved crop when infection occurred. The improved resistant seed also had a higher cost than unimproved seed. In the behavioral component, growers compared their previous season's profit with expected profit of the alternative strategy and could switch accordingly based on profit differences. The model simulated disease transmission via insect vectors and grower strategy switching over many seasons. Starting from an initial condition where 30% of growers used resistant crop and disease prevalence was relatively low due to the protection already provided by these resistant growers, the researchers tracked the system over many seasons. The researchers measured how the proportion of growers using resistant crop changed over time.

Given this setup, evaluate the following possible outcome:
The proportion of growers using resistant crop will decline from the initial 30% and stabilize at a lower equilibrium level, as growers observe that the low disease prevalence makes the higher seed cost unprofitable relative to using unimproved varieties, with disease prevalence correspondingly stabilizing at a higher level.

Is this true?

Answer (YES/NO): YES